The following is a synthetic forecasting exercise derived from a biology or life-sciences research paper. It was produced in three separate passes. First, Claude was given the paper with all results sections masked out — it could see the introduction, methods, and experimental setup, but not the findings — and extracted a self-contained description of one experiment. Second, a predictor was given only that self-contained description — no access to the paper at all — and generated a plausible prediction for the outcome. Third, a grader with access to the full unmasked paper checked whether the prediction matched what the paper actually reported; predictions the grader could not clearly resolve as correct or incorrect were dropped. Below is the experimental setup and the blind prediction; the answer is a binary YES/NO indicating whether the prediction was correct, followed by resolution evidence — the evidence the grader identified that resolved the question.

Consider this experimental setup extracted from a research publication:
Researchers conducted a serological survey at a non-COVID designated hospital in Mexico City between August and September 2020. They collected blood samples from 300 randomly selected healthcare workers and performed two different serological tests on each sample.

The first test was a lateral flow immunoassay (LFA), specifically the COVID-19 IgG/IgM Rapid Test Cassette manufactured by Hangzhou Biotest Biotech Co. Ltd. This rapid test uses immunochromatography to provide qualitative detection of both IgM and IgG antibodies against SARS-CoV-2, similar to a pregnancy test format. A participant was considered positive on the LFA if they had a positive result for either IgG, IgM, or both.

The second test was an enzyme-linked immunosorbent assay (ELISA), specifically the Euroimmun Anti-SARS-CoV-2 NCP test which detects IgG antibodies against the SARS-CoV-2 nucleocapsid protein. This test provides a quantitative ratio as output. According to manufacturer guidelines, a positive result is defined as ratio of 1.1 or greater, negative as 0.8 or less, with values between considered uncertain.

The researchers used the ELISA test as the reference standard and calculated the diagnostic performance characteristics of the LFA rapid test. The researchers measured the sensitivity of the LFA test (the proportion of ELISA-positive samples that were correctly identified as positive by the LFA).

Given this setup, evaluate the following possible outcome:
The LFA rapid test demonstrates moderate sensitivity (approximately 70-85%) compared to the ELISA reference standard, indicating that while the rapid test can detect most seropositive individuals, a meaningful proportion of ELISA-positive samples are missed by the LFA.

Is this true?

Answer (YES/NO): YES